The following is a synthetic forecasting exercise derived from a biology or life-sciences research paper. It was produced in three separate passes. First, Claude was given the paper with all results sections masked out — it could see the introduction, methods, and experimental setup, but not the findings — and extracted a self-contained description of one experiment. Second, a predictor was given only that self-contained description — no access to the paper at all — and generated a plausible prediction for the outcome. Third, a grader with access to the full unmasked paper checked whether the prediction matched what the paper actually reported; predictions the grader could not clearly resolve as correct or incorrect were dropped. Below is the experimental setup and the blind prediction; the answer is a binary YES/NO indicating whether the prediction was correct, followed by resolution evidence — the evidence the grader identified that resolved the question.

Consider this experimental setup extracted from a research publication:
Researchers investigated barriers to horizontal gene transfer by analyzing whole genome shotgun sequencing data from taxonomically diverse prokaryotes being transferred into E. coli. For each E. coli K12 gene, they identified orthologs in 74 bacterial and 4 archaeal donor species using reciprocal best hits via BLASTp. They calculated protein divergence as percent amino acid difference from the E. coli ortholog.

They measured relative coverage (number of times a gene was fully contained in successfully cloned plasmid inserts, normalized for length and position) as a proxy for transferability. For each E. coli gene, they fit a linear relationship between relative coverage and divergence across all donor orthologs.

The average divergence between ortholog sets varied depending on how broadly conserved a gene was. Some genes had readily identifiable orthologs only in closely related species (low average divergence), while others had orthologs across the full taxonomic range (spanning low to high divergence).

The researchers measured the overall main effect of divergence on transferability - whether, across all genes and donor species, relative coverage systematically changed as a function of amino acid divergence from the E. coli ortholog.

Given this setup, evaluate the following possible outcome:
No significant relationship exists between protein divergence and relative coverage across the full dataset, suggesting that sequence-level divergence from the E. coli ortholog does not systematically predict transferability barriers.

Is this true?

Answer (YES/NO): NO